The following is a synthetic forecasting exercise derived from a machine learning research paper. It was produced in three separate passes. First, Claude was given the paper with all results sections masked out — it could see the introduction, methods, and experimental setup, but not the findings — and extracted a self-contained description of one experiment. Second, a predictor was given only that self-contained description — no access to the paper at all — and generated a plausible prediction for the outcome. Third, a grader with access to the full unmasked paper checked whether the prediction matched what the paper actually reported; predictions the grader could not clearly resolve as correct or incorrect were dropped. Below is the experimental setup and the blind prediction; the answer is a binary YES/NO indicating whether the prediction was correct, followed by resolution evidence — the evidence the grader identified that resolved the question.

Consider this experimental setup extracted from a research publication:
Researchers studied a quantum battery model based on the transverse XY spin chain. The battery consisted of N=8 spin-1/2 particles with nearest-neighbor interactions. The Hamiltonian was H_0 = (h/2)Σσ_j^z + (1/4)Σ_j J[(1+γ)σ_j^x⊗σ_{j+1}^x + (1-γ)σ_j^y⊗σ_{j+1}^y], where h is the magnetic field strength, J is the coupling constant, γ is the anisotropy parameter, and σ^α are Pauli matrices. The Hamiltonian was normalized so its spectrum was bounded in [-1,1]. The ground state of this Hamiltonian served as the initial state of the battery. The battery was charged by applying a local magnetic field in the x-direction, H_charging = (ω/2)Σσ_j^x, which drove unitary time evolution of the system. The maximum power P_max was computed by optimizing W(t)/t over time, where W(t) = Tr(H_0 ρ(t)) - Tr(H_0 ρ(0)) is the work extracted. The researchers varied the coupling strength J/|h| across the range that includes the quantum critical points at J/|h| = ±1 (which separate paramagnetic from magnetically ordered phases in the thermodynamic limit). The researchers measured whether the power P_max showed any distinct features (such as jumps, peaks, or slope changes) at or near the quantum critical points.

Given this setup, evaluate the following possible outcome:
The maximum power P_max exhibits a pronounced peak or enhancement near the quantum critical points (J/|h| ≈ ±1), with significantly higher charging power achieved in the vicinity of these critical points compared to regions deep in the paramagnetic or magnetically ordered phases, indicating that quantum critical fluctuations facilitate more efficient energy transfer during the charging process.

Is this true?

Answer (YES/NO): NO